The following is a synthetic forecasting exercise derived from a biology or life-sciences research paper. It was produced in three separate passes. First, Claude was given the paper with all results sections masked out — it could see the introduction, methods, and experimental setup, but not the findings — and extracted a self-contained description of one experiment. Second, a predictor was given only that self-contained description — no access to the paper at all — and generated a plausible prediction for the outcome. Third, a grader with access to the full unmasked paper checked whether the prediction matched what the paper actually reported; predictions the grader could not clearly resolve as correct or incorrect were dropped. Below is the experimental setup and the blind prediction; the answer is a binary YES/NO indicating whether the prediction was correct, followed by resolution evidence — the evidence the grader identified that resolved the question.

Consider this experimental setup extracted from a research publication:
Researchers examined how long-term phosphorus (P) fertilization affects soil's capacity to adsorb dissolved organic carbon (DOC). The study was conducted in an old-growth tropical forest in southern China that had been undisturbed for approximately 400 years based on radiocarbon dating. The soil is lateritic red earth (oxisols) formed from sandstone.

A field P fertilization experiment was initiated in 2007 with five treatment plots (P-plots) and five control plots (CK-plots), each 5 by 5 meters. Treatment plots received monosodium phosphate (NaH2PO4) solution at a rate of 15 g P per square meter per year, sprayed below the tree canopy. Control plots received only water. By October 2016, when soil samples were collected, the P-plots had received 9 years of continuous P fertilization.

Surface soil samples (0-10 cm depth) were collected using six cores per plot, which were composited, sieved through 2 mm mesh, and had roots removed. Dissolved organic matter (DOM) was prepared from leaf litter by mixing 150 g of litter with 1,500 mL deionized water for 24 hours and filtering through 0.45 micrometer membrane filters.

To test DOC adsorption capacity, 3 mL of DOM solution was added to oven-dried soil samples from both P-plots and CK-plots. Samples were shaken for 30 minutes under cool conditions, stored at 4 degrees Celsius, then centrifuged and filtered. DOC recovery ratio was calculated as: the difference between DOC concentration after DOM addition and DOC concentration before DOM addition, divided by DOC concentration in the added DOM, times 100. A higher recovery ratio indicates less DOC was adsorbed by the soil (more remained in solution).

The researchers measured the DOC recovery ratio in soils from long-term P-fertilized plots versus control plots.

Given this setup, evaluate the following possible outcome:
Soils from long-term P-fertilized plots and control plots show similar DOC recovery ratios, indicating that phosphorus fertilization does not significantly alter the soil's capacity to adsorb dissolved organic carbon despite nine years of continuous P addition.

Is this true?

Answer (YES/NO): YES